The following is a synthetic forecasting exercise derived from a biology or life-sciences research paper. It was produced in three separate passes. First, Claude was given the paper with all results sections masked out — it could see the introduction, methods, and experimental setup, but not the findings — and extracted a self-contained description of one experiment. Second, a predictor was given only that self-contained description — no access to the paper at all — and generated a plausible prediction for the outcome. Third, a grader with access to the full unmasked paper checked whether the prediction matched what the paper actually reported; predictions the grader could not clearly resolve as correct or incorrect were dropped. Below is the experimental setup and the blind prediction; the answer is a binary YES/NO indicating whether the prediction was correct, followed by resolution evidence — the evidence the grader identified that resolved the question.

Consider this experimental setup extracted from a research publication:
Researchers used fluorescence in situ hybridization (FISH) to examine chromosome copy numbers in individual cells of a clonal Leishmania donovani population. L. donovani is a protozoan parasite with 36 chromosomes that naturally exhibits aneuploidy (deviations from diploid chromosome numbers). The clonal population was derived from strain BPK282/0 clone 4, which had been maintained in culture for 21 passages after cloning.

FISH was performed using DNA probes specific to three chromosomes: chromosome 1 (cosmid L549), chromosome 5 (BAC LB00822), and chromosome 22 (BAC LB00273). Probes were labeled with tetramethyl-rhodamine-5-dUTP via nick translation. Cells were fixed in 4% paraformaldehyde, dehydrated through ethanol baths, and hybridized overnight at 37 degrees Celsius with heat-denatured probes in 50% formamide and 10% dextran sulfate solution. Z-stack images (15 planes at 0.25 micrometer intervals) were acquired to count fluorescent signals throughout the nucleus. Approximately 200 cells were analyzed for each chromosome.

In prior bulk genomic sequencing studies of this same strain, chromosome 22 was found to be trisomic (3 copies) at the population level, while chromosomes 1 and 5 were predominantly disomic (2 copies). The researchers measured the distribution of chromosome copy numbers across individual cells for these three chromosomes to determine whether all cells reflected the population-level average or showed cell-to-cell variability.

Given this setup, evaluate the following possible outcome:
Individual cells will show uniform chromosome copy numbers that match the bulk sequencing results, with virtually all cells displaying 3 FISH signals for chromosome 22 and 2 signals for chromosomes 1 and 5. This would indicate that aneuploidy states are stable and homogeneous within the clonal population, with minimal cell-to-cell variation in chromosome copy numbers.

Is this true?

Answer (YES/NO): NO